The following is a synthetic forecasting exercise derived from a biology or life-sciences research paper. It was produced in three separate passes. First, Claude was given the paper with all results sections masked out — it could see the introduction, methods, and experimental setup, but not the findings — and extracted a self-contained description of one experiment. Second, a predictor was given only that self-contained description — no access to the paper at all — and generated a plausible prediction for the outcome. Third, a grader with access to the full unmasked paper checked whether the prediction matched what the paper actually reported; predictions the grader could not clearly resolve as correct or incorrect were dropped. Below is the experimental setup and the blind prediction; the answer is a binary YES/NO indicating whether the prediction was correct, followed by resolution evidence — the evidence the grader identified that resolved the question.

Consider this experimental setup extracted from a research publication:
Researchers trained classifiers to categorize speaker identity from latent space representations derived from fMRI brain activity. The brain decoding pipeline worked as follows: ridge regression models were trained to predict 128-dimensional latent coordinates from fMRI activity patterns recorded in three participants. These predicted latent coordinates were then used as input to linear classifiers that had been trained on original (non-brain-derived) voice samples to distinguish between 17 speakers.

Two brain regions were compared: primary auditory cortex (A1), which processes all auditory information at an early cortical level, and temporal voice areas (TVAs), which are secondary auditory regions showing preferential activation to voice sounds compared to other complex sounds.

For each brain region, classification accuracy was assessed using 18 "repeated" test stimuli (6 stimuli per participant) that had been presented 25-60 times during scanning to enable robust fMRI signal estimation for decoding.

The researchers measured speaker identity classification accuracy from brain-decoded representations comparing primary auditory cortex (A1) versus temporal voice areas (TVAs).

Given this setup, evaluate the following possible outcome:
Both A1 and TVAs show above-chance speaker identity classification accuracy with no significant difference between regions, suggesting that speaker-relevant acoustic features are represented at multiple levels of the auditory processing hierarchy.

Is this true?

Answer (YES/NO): NO